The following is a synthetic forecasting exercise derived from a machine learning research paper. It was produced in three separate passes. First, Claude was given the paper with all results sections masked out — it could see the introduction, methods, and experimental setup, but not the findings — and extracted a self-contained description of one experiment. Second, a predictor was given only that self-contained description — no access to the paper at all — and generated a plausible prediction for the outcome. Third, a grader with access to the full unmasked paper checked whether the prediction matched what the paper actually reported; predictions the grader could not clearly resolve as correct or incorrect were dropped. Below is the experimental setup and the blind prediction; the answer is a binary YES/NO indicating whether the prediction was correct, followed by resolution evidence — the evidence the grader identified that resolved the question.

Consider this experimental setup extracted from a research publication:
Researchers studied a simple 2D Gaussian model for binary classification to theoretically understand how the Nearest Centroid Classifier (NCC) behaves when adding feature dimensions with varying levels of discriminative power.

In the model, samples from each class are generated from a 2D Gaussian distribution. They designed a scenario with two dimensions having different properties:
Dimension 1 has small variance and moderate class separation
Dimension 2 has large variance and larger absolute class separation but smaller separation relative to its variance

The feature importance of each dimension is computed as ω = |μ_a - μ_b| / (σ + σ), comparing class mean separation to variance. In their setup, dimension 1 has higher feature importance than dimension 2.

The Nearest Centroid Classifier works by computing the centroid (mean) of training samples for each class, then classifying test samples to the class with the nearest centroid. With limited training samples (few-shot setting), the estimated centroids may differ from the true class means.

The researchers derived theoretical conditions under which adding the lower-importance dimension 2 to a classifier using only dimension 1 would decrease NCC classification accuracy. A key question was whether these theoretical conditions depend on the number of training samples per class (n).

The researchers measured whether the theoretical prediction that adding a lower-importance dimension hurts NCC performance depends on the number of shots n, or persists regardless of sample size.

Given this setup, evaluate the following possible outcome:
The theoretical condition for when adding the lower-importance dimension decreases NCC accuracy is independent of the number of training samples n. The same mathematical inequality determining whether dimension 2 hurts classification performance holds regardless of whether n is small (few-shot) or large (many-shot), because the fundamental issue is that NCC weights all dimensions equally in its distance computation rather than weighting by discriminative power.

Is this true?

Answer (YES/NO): NO